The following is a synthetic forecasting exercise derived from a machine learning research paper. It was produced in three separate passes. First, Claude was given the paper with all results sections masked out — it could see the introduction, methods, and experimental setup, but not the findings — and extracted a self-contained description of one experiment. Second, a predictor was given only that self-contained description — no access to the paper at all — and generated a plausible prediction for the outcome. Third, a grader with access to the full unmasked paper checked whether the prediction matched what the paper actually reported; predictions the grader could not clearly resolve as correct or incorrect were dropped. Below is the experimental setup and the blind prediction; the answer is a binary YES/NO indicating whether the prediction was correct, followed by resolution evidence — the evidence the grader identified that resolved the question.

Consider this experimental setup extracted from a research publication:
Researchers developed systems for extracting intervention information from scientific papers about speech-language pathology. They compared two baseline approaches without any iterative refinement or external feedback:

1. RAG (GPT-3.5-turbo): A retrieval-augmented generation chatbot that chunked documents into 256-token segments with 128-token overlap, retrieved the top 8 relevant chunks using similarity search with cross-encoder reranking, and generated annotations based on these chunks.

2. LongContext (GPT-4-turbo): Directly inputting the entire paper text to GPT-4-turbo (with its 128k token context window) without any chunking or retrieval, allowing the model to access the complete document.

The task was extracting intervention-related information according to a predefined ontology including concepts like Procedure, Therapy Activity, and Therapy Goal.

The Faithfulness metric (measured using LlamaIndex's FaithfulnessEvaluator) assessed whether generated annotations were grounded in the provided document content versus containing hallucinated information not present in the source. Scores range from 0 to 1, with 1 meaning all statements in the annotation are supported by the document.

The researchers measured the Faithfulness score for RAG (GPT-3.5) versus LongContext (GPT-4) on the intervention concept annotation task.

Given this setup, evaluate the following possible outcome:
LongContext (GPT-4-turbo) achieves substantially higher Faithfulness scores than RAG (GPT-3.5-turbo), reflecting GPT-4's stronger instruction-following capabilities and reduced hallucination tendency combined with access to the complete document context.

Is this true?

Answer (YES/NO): YES